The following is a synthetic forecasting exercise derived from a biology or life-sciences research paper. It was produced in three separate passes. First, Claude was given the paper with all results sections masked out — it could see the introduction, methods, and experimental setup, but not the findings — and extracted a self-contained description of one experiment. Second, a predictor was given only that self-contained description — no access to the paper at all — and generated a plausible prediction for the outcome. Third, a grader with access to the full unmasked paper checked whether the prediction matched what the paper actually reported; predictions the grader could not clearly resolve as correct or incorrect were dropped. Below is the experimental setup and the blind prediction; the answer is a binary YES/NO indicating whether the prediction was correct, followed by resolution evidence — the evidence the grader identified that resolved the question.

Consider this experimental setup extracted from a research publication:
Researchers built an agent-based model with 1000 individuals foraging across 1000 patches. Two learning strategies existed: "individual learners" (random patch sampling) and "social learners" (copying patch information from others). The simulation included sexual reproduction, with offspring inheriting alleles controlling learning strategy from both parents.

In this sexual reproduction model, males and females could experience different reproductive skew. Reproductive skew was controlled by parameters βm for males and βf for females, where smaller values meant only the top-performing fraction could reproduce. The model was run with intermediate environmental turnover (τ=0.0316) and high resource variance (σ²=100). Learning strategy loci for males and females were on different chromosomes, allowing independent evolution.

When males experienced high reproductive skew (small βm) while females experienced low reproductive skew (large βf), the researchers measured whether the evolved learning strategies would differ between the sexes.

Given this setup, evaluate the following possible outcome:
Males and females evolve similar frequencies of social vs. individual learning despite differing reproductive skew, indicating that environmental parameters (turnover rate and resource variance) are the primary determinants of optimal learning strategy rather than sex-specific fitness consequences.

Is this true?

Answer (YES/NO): NO